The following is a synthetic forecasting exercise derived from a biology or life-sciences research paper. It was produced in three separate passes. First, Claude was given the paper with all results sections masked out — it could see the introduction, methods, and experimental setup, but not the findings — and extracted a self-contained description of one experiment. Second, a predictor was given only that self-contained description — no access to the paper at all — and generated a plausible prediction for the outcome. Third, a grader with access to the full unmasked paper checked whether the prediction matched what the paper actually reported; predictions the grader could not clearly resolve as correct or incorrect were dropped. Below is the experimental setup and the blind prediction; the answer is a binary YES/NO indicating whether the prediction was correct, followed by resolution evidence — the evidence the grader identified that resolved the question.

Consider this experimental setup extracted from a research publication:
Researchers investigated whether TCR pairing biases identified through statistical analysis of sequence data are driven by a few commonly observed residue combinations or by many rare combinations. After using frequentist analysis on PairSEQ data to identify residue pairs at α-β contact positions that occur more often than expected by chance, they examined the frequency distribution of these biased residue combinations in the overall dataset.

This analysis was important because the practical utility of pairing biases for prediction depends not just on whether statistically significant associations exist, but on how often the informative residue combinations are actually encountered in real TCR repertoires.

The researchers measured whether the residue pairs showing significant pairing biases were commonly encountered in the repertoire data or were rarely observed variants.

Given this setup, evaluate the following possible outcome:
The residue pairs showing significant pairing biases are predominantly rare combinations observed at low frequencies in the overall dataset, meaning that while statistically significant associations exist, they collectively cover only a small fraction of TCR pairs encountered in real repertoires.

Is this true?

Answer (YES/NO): YES